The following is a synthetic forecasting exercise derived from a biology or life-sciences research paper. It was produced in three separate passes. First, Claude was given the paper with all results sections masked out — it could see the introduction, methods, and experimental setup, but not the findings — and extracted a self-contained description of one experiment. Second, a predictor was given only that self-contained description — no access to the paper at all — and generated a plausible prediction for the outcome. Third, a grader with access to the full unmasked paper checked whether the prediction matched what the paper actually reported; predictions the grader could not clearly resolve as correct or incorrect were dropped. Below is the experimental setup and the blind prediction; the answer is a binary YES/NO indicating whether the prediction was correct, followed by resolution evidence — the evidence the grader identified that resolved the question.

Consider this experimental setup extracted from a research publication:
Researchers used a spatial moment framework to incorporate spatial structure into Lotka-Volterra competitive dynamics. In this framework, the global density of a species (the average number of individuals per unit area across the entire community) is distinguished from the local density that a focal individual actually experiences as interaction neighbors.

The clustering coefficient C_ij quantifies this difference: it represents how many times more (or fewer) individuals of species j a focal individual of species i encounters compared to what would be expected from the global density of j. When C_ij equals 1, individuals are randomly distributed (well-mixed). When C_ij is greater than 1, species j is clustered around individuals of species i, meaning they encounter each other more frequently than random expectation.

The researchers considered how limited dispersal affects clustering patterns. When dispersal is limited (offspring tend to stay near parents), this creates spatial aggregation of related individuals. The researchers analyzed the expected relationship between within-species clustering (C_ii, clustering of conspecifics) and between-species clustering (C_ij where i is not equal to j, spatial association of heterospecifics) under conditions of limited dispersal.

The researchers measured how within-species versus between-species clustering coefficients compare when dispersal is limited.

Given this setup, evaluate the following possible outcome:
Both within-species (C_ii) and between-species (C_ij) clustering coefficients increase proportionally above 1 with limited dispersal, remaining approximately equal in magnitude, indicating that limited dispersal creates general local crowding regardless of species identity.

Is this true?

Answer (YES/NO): NO